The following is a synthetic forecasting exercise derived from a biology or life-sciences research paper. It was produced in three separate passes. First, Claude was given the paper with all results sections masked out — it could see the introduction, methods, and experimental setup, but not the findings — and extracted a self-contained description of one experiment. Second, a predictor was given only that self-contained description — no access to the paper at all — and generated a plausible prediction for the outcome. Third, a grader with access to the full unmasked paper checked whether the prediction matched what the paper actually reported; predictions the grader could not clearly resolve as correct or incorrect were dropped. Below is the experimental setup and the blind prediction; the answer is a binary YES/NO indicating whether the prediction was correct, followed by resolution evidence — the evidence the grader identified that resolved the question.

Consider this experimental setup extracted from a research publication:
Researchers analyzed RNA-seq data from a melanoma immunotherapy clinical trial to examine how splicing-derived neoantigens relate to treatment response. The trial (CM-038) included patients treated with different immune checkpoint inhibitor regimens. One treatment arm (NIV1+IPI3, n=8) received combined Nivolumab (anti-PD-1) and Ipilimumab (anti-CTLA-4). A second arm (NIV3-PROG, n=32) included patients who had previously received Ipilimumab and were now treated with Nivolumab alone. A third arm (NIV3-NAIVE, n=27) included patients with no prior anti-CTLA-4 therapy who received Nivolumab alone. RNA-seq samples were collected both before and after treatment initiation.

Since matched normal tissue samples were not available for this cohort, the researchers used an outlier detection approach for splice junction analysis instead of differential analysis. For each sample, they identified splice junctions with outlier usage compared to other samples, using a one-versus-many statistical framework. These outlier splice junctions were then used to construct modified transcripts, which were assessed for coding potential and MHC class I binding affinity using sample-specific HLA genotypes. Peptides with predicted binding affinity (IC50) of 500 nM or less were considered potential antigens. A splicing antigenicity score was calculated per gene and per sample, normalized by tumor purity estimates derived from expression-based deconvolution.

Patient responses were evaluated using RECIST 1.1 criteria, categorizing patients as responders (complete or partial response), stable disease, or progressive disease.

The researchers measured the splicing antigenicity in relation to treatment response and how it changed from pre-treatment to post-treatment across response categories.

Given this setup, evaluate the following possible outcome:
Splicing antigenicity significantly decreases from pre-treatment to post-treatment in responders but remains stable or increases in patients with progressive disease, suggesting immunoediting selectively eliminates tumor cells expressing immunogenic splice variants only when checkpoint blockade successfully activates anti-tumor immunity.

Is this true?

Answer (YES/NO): NO